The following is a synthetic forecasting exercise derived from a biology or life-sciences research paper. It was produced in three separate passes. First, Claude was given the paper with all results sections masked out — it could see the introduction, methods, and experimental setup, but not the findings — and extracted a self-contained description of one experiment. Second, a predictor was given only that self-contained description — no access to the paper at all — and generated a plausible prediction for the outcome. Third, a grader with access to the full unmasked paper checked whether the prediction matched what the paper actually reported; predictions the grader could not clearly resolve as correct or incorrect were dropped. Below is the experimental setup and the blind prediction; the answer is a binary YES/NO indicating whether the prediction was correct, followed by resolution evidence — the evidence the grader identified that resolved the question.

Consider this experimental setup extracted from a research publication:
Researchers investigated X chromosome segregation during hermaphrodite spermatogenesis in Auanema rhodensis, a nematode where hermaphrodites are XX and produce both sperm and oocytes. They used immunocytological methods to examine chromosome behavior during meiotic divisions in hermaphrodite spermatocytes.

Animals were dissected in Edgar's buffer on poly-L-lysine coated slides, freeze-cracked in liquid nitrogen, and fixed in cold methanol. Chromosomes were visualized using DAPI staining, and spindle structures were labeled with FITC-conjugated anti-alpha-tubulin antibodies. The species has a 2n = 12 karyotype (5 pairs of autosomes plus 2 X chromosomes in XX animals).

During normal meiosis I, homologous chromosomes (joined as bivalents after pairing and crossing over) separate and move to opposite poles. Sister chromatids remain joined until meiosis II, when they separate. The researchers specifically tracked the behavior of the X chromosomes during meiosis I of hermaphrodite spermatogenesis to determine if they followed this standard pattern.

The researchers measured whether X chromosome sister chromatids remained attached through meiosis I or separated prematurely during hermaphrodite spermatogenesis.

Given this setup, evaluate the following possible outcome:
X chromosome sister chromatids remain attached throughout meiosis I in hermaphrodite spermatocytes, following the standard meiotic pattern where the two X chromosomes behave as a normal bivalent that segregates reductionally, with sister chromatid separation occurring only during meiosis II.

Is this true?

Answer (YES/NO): NO